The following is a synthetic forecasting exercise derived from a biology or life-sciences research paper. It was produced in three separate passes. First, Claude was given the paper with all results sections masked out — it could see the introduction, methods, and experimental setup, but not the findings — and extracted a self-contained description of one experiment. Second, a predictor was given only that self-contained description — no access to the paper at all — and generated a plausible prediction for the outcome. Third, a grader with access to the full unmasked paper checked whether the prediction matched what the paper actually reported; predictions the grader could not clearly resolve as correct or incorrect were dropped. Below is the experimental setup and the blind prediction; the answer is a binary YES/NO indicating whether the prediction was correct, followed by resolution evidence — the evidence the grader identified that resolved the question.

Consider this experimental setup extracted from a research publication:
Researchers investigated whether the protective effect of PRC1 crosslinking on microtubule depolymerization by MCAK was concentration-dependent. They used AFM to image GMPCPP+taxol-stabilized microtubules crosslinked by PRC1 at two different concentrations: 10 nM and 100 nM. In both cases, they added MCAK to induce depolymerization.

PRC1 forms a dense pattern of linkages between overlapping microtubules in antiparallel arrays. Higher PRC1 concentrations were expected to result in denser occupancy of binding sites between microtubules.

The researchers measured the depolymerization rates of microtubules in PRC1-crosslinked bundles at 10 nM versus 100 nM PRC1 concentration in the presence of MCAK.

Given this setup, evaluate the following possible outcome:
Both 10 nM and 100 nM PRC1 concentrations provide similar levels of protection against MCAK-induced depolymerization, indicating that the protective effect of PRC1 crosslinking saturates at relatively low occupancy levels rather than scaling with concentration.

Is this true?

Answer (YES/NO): NO